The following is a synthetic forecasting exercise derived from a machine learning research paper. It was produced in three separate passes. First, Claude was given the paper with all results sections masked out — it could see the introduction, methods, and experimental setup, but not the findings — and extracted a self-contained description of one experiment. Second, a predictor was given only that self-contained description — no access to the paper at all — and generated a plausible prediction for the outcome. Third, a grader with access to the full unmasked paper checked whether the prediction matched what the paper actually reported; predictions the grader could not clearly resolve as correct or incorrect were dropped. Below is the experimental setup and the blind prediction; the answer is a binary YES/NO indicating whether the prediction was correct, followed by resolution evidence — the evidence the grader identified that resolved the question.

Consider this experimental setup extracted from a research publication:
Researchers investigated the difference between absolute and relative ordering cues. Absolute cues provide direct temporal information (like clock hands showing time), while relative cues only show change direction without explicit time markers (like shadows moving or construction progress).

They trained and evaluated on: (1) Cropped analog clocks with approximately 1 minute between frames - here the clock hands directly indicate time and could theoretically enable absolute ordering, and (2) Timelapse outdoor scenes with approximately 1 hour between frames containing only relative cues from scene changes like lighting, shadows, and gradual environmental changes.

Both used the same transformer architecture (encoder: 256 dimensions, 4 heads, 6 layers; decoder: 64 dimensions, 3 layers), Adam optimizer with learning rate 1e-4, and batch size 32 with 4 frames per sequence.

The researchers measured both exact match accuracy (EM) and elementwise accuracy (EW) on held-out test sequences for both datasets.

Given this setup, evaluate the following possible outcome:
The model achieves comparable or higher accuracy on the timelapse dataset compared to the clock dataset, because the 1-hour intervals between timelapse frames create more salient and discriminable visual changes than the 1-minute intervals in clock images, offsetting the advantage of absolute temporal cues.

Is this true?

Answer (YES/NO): YES